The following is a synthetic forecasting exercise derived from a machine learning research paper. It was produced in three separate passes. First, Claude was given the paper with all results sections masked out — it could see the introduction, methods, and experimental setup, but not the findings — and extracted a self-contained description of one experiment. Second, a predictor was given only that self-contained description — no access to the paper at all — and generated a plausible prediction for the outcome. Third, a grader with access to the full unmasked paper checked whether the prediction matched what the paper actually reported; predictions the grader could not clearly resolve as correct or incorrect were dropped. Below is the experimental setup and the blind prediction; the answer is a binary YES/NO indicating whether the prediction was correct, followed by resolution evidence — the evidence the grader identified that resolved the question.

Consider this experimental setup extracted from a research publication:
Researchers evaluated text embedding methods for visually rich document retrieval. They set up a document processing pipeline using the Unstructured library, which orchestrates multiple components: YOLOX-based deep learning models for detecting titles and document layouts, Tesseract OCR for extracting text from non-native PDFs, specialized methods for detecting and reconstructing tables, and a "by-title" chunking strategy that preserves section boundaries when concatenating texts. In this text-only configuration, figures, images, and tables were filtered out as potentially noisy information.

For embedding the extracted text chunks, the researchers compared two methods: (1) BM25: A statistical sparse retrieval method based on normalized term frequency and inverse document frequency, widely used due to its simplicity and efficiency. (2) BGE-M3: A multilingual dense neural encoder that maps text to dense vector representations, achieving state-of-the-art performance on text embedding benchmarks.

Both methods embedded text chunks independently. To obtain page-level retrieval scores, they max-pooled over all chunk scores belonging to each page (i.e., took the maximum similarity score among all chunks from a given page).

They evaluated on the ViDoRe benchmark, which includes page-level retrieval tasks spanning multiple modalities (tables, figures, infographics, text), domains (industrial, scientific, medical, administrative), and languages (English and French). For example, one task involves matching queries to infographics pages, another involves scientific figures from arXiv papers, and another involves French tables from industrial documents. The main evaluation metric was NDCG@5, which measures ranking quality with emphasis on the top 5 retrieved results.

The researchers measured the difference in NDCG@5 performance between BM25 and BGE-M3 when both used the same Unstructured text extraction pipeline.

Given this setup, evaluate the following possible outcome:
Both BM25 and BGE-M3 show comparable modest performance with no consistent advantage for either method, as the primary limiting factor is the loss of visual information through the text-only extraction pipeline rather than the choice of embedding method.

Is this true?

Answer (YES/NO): YES